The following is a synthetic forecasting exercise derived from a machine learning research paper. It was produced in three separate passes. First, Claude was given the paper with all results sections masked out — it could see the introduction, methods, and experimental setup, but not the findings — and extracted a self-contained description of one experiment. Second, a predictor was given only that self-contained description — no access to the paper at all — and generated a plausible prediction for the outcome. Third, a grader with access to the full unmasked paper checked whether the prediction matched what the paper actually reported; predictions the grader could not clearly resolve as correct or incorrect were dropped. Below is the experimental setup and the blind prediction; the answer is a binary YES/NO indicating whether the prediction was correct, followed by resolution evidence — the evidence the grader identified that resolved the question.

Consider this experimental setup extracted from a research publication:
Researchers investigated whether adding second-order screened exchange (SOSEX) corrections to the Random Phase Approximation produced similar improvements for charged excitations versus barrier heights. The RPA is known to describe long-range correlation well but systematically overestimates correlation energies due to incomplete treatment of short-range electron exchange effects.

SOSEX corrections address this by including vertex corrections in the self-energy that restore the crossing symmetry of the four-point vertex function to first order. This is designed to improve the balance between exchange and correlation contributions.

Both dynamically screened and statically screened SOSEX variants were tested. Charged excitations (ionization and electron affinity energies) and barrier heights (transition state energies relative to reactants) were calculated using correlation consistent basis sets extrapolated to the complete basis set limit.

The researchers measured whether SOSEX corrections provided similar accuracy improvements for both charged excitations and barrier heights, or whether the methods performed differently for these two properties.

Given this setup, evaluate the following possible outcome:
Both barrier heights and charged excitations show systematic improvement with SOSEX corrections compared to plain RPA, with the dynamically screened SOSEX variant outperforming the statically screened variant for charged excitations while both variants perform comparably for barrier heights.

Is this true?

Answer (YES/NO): NO